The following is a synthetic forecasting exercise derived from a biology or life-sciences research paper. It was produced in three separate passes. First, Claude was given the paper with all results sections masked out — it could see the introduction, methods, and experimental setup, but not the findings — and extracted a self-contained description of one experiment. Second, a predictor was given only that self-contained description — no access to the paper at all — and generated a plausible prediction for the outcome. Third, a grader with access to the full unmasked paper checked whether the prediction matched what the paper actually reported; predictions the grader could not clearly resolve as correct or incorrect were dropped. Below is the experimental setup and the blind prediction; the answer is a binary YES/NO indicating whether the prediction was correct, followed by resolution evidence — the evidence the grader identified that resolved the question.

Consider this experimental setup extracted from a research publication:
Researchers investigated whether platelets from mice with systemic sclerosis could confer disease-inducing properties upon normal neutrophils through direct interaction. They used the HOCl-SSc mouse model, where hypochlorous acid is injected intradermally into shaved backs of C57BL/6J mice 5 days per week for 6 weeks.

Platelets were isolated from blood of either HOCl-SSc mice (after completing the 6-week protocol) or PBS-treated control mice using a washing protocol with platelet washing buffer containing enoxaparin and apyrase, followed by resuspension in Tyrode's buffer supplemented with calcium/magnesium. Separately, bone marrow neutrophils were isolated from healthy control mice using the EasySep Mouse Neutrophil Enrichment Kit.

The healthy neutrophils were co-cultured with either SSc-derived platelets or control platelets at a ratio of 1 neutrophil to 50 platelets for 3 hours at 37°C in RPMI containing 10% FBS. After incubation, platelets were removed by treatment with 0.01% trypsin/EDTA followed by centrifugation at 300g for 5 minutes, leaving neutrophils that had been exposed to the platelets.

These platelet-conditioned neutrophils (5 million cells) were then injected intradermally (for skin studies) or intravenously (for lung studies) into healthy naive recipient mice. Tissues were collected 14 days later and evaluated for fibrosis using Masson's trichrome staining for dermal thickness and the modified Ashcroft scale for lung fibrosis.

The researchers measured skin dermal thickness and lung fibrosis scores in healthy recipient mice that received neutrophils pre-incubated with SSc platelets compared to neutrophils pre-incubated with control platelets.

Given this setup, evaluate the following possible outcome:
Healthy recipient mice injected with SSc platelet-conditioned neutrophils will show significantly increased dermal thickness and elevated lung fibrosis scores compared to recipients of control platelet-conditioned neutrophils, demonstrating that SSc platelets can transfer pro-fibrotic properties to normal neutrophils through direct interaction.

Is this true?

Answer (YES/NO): YES